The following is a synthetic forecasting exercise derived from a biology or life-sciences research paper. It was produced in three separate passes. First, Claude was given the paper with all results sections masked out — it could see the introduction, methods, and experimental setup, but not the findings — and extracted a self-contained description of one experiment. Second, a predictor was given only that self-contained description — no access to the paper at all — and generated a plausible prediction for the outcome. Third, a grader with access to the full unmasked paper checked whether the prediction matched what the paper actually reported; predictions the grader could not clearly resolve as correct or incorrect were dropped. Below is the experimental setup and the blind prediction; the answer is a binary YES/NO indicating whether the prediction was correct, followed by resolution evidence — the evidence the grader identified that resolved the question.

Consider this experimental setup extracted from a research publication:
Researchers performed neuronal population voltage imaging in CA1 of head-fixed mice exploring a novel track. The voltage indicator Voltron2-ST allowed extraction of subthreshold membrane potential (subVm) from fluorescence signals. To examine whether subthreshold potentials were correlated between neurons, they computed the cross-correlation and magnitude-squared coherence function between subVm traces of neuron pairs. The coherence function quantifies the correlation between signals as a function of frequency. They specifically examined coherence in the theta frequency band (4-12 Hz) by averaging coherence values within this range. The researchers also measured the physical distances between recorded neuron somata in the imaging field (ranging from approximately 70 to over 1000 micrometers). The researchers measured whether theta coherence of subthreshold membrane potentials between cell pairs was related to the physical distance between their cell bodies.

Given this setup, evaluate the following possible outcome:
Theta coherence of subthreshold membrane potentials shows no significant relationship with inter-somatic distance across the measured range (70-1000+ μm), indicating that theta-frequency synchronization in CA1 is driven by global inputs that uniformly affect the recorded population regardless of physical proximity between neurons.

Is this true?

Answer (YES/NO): NO